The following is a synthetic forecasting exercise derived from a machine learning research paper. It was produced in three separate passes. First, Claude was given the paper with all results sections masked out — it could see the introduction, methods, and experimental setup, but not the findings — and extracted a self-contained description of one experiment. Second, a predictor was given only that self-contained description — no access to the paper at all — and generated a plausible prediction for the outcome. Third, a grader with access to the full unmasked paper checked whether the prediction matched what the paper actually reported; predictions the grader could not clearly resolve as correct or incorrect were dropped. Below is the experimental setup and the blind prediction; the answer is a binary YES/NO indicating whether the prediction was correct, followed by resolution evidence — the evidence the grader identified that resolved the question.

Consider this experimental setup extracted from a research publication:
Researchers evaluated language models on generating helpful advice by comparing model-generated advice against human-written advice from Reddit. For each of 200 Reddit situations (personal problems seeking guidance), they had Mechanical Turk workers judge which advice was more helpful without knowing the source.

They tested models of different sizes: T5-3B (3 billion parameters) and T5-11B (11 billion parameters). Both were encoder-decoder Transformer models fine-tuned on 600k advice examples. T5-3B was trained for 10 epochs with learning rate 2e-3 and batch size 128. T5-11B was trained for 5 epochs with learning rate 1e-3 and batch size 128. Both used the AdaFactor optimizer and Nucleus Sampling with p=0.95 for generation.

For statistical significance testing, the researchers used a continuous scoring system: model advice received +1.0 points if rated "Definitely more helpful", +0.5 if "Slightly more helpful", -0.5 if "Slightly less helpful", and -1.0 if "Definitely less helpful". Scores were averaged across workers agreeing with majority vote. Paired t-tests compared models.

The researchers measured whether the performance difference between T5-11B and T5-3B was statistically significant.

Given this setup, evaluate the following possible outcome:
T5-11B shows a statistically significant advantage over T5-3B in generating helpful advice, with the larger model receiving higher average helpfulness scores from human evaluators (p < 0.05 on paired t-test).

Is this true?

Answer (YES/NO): NO